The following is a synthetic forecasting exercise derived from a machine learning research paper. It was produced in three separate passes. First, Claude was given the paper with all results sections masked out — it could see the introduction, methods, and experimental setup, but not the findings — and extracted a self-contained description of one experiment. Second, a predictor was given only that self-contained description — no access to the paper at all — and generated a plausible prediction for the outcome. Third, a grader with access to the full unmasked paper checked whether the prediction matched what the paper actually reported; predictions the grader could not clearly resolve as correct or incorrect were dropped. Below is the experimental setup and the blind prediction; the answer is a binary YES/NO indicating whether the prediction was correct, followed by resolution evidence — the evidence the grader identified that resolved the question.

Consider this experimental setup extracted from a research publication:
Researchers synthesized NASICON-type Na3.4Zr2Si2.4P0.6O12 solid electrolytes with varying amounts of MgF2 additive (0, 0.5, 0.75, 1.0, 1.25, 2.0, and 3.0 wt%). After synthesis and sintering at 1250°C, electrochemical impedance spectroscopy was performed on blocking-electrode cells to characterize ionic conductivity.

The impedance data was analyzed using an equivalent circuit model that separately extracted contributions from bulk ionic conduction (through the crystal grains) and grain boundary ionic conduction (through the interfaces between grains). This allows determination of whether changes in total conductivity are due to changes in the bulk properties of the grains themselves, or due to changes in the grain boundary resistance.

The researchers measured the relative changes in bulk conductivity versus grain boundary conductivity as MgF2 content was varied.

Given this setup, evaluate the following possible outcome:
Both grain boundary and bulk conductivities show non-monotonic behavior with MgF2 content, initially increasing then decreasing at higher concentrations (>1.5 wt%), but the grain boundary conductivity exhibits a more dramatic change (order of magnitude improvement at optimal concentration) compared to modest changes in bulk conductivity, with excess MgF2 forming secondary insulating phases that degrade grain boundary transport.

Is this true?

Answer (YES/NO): NO